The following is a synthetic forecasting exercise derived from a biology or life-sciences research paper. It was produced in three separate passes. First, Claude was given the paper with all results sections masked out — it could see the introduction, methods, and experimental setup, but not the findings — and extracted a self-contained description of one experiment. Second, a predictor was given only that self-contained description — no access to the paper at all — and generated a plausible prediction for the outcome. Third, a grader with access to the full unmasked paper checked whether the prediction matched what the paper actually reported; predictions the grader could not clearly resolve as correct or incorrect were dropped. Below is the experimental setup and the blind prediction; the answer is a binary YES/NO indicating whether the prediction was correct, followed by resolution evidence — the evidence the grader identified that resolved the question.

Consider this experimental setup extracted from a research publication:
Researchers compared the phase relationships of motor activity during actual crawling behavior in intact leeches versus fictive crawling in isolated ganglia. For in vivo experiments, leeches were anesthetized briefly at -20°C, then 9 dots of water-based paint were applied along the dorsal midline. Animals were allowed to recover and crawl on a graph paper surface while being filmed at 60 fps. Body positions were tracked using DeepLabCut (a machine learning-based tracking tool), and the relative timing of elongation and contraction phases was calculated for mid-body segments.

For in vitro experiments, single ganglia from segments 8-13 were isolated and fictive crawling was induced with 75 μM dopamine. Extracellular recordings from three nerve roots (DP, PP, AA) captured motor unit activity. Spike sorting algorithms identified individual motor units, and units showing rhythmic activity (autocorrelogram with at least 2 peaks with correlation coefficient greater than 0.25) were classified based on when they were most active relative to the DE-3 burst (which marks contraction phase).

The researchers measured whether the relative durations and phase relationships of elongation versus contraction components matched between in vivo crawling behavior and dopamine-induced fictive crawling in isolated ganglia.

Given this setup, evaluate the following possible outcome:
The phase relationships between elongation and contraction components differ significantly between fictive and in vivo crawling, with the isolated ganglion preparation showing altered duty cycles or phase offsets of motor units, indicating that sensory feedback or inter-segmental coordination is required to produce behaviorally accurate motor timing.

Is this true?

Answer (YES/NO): NO